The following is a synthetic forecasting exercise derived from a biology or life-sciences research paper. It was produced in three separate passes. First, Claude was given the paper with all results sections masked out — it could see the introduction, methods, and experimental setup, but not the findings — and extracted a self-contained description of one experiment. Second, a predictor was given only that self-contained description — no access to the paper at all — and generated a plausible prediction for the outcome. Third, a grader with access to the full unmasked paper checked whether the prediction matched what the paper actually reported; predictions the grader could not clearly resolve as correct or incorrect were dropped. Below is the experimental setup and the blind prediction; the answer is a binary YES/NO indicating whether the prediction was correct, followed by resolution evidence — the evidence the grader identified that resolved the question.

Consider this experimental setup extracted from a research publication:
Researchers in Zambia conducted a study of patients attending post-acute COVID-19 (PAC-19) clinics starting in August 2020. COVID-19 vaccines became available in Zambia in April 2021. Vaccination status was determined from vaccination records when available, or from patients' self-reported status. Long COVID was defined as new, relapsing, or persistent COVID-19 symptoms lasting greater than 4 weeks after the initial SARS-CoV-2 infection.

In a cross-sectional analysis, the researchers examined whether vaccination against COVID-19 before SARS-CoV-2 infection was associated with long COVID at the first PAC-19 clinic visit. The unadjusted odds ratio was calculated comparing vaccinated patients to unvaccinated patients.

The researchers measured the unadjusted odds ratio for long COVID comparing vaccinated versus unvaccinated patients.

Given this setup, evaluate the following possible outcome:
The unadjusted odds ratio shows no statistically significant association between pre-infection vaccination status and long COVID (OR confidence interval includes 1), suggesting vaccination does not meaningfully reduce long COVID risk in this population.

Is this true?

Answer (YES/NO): YES